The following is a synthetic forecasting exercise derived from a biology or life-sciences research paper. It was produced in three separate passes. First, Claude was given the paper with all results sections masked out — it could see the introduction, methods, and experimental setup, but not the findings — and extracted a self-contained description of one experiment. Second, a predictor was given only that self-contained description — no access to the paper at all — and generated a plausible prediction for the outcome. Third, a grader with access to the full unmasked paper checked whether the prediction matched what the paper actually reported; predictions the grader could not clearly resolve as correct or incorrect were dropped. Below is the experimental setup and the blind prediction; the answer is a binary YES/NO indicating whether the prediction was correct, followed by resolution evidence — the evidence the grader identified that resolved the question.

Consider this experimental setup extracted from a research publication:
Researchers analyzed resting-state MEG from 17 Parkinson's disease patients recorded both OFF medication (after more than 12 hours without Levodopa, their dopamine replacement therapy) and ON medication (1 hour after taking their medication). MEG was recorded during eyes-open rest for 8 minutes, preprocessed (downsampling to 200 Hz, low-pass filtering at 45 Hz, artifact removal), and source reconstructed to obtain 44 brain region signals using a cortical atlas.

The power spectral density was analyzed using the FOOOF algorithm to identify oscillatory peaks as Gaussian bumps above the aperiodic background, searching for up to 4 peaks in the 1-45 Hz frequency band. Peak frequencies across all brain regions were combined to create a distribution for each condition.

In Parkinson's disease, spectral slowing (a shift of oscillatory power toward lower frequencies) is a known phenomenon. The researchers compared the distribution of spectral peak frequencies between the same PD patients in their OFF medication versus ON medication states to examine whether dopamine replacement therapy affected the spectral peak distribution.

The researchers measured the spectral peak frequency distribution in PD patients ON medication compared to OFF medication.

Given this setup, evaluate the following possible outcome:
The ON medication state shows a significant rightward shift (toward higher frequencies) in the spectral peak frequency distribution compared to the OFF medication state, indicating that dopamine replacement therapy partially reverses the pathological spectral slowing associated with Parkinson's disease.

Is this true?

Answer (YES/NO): NO